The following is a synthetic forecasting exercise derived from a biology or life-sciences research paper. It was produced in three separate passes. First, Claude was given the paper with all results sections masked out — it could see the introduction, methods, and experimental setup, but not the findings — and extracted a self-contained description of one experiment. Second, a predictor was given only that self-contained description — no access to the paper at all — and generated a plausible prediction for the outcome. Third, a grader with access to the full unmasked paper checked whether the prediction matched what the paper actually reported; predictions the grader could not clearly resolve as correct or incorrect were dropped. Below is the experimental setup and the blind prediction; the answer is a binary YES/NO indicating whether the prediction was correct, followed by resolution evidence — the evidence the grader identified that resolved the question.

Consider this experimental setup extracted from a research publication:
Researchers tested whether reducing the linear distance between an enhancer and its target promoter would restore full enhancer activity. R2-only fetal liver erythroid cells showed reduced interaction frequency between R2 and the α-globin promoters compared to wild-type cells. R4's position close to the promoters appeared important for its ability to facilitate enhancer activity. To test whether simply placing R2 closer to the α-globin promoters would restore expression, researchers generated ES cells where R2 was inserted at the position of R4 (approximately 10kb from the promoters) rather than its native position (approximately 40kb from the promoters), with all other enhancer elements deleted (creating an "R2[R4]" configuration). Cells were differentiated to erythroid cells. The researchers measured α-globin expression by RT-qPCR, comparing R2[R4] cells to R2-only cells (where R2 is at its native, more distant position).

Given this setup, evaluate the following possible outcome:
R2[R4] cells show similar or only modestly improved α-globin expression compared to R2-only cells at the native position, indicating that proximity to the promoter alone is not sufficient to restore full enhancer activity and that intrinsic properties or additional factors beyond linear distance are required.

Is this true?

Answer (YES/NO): YES